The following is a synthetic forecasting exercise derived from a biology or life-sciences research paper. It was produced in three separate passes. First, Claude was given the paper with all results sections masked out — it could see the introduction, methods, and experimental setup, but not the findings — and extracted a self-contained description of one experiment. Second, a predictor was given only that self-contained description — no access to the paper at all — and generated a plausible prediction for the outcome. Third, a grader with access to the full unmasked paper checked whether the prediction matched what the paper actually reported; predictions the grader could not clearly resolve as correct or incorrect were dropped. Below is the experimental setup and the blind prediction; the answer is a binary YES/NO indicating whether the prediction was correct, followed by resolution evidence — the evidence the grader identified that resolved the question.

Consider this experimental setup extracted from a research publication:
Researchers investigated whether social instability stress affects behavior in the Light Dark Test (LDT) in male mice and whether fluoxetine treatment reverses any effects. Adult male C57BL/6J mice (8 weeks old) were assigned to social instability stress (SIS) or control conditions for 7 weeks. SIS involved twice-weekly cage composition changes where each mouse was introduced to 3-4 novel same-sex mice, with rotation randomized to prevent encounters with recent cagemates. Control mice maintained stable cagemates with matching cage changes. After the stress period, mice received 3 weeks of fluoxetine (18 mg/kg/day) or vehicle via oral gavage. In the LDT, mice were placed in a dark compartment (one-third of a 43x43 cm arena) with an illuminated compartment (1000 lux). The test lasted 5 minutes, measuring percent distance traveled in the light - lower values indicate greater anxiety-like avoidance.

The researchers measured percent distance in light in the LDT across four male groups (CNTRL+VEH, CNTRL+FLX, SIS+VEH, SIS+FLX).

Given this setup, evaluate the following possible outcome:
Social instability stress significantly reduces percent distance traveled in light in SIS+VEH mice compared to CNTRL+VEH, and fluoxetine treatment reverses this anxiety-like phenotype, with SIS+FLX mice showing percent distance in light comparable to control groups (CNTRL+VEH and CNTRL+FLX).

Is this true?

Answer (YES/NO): YES